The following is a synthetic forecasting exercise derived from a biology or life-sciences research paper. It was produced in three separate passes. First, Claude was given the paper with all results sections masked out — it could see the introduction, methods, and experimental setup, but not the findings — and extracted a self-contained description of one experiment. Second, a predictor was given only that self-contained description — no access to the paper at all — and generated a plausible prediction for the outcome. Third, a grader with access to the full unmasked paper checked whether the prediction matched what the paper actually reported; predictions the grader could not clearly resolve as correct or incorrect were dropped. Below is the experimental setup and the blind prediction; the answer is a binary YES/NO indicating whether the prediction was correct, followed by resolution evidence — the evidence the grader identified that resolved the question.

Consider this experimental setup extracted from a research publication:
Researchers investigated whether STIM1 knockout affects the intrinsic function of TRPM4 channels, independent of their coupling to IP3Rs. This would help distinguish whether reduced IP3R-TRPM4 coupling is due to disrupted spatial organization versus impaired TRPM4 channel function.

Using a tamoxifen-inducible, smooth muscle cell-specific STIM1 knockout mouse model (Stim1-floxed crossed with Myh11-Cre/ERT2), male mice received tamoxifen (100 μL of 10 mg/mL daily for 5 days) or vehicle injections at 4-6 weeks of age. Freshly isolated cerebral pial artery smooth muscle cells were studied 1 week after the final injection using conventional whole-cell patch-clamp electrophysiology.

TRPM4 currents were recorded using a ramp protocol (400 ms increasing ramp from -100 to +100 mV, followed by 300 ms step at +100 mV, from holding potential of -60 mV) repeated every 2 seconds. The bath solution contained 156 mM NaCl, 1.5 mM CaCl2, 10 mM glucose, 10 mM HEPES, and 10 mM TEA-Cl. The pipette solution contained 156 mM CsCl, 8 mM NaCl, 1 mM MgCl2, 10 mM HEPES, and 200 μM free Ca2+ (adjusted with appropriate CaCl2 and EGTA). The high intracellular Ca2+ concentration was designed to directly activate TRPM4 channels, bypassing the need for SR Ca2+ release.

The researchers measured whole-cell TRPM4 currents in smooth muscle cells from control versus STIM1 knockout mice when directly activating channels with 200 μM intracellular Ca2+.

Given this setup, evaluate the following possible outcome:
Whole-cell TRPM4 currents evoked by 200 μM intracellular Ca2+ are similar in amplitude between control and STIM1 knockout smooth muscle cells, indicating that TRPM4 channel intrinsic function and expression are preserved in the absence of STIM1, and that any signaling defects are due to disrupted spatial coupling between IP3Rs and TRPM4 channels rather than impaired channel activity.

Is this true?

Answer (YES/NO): YES